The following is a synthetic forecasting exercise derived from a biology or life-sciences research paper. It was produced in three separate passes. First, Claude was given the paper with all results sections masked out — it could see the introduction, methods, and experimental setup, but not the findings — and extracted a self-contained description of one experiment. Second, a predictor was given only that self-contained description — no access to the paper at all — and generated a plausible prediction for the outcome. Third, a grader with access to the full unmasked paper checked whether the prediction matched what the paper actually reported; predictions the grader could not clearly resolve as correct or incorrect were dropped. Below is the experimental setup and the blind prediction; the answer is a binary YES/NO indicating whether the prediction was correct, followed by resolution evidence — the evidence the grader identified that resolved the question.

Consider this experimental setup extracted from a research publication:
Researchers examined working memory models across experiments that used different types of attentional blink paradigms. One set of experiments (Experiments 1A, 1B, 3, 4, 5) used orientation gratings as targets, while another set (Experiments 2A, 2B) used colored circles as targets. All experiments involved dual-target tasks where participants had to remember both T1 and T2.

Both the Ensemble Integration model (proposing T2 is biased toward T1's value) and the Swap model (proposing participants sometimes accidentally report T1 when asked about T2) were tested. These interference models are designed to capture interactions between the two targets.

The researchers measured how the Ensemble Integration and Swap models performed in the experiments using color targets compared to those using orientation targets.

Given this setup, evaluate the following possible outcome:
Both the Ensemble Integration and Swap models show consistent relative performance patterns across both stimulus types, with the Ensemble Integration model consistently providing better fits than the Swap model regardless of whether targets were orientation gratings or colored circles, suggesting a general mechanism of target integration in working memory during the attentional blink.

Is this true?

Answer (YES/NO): NO